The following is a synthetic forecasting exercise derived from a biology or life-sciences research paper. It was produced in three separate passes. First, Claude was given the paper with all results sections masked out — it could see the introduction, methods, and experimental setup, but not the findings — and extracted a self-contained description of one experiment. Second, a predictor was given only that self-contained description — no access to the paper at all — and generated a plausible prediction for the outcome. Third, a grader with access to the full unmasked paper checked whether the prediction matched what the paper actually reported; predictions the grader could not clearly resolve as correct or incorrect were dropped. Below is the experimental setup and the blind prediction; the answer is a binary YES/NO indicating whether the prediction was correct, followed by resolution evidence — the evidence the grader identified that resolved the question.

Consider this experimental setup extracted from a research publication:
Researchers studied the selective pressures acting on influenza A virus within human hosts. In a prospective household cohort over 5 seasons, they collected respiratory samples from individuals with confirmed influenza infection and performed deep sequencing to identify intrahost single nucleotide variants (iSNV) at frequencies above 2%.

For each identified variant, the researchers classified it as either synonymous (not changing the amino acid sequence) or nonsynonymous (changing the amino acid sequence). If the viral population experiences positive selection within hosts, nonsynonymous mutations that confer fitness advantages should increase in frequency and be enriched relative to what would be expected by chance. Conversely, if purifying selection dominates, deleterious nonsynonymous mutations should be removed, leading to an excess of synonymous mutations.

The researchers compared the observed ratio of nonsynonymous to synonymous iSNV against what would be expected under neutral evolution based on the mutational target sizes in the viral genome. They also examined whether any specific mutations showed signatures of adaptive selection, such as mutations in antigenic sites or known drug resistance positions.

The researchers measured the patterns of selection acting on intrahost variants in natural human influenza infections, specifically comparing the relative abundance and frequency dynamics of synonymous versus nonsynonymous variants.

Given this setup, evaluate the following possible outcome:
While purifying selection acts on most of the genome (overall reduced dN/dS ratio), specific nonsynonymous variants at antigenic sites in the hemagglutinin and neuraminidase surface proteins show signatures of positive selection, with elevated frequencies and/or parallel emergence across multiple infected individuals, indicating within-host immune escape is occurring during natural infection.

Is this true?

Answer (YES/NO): NO